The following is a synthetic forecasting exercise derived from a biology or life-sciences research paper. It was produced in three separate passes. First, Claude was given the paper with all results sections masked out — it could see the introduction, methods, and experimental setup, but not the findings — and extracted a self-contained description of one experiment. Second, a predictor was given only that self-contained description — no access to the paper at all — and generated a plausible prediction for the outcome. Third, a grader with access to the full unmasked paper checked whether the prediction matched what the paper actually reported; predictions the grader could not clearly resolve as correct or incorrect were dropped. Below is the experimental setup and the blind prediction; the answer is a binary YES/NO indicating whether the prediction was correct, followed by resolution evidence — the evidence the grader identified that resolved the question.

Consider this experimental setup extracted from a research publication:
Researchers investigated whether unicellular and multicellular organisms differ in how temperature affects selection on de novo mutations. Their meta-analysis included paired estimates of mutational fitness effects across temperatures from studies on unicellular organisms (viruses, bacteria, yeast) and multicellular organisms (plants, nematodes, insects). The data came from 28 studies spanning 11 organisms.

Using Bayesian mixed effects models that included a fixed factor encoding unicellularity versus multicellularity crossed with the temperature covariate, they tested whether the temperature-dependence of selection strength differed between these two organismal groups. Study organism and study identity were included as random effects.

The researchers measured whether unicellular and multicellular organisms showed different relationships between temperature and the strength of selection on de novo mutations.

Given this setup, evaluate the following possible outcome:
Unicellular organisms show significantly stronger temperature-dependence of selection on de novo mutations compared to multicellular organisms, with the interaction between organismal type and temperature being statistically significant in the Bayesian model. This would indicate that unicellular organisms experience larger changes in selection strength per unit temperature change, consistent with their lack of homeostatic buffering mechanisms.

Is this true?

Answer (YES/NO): NO